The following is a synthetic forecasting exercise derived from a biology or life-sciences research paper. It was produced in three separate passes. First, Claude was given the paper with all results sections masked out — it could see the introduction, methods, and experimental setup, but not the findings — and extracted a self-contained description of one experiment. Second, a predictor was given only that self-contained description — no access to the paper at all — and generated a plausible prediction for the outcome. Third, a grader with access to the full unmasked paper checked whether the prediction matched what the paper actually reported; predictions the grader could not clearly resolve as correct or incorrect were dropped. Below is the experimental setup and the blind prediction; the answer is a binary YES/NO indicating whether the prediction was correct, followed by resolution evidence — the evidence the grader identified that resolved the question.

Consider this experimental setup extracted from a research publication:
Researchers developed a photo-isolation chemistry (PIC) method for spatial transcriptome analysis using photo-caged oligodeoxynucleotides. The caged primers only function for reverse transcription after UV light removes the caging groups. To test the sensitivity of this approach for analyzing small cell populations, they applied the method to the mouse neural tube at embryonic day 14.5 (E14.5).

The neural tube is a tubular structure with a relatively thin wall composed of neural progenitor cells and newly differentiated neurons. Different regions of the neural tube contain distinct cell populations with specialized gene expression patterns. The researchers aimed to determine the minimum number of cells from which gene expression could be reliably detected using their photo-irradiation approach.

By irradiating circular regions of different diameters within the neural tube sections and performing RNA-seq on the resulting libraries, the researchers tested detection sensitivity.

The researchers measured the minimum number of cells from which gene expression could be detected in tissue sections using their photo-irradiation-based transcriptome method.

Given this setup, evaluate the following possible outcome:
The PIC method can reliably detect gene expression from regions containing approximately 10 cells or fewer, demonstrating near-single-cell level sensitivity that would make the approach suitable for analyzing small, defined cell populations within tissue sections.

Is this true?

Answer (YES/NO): NO